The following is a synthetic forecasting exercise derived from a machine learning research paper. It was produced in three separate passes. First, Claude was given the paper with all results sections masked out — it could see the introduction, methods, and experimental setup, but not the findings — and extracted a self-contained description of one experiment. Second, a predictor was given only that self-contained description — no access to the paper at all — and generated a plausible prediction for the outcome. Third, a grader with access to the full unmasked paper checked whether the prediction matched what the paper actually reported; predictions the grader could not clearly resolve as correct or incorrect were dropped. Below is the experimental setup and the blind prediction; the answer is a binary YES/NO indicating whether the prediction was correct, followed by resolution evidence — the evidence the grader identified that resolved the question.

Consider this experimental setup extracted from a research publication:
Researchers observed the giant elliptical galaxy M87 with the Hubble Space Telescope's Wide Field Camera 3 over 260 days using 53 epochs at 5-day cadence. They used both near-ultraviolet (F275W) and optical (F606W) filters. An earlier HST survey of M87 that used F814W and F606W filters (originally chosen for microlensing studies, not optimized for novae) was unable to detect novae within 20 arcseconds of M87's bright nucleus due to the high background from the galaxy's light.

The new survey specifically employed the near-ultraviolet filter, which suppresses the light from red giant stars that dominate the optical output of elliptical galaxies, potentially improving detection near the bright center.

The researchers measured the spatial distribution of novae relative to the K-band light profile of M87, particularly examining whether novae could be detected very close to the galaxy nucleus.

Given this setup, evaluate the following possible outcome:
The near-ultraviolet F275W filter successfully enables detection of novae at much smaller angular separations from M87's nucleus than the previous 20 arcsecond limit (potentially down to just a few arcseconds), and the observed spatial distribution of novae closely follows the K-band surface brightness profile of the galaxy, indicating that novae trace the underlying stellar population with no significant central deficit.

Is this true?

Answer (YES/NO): YES